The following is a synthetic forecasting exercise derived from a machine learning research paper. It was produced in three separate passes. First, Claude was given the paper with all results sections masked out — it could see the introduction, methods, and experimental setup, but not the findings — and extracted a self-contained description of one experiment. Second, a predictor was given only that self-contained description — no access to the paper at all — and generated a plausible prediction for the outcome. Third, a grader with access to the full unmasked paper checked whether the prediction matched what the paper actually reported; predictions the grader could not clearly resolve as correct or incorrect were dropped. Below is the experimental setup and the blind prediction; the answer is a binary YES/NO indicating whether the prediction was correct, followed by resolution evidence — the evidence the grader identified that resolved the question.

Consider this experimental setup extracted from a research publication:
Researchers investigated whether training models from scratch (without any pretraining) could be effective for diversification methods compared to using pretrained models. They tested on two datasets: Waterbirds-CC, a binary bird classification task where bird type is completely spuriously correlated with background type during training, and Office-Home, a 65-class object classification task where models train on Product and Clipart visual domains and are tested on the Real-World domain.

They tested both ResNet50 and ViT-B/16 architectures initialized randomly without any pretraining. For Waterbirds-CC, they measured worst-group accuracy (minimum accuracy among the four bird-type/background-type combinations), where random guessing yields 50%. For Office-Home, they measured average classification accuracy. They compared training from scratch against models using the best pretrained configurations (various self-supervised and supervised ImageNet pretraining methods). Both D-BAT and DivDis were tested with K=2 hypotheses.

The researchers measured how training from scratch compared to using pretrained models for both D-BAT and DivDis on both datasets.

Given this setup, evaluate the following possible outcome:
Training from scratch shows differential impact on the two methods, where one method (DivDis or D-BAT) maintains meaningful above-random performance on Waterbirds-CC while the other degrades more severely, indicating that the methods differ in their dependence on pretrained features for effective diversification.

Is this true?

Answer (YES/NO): NO